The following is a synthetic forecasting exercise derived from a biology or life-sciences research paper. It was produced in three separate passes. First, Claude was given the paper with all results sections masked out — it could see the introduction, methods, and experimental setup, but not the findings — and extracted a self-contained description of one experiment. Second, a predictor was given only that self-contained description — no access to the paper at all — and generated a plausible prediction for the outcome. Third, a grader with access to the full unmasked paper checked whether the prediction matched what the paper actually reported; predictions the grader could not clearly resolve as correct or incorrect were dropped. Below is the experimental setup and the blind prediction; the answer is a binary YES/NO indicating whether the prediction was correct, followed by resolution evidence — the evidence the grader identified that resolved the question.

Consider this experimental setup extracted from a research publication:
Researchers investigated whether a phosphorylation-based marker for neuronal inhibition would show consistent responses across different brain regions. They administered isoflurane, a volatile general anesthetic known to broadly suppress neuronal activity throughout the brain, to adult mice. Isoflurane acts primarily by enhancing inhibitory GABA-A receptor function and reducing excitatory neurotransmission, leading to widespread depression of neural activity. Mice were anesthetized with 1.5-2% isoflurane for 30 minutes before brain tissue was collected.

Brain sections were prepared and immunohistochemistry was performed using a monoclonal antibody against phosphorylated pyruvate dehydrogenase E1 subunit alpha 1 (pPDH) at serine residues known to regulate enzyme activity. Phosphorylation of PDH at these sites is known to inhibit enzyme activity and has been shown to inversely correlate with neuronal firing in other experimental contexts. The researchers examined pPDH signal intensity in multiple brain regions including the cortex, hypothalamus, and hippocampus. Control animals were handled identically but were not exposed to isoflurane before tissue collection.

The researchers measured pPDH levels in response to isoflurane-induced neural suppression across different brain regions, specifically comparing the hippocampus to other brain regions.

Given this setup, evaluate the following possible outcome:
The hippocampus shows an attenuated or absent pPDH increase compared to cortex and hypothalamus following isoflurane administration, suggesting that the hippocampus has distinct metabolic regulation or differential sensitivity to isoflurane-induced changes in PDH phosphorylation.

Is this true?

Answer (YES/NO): YES